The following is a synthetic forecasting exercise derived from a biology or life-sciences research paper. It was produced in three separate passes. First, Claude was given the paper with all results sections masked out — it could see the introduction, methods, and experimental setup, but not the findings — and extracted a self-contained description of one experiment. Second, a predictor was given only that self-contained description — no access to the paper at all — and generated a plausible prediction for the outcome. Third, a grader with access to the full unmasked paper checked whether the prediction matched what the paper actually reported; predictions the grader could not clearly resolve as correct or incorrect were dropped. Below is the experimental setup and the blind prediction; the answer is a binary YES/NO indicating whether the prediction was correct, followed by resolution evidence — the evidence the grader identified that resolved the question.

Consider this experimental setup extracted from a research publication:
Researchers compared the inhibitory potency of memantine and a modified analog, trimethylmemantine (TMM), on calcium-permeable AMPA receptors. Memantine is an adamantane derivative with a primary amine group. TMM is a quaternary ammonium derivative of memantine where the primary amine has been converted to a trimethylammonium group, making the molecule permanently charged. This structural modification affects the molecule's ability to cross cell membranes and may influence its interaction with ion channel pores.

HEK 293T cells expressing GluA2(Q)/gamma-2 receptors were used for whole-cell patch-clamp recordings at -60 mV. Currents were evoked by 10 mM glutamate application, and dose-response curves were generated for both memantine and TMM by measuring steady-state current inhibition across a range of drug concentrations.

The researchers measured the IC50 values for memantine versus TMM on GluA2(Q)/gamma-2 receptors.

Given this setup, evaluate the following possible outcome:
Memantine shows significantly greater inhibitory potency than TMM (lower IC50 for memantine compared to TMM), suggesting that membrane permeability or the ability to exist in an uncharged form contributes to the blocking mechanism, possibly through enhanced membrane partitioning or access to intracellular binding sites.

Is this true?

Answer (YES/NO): NO